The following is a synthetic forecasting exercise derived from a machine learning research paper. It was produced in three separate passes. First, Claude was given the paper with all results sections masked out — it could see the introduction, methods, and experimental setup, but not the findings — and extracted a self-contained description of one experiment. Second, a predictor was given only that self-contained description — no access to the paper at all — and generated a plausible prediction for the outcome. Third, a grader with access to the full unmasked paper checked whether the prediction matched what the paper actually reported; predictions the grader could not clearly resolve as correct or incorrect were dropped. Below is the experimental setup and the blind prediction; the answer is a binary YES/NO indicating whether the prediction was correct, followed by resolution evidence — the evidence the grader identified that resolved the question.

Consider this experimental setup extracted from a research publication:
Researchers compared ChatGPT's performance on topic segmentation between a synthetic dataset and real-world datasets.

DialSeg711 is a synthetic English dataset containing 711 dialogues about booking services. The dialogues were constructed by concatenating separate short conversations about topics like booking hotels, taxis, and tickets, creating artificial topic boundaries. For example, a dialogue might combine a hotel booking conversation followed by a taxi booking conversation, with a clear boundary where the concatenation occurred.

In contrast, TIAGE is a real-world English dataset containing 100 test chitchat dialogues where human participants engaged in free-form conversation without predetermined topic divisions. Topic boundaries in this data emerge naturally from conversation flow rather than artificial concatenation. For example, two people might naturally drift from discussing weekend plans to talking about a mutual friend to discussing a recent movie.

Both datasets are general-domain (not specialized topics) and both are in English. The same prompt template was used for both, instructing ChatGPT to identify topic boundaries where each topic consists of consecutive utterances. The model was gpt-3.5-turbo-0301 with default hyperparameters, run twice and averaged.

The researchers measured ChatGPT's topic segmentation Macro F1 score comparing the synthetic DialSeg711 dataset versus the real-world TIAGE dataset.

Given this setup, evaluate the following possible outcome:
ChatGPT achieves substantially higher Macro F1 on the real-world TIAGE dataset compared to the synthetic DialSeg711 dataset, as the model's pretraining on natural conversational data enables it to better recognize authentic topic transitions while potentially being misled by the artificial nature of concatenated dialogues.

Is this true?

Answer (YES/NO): NO